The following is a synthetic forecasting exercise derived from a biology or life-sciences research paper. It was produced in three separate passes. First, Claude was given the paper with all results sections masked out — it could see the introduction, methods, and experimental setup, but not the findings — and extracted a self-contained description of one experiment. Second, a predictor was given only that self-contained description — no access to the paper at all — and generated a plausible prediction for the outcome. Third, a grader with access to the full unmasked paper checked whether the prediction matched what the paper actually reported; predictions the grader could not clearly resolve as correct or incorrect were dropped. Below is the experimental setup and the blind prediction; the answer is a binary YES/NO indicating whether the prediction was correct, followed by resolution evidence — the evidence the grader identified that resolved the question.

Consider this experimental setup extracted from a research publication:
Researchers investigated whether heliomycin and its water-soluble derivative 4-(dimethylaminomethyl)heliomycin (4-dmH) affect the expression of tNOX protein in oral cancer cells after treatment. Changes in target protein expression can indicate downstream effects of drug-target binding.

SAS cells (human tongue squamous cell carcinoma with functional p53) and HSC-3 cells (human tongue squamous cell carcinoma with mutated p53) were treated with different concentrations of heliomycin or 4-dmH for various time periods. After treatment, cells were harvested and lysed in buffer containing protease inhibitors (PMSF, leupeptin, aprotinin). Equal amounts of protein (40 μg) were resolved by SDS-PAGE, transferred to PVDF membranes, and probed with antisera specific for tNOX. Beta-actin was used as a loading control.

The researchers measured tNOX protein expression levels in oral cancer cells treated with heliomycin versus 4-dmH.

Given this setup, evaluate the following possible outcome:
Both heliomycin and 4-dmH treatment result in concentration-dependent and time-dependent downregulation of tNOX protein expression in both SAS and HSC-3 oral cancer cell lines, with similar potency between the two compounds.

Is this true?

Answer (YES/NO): NO